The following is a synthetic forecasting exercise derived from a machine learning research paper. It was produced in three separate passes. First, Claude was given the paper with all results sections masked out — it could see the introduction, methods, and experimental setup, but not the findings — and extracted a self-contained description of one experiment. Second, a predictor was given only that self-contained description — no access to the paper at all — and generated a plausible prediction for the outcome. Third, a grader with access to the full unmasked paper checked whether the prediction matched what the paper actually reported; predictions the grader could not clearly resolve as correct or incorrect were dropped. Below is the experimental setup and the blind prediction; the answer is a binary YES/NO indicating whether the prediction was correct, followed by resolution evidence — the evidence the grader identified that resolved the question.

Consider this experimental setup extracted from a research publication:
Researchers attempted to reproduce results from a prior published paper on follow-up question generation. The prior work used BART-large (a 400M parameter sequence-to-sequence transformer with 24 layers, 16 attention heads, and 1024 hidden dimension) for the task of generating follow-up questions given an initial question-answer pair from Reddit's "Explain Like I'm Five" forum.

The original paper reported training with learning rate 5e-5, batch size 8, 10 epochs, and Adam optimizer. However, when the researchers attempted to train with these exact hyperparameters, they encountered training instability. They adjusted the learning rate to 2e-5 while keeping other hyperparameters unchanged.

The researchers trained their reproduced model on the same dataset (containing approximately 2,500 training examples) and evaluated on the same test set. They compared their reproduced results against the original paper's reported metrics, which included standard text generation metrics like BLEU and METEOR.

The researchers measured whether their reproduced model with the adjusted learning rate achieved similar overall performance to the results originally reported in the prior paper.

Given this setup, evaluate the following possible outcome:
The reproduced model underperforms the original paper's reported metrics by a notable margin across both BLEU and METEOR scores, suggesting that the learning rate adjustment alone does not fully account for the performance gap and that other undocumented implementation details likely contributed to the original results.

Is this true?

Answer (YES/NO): NO